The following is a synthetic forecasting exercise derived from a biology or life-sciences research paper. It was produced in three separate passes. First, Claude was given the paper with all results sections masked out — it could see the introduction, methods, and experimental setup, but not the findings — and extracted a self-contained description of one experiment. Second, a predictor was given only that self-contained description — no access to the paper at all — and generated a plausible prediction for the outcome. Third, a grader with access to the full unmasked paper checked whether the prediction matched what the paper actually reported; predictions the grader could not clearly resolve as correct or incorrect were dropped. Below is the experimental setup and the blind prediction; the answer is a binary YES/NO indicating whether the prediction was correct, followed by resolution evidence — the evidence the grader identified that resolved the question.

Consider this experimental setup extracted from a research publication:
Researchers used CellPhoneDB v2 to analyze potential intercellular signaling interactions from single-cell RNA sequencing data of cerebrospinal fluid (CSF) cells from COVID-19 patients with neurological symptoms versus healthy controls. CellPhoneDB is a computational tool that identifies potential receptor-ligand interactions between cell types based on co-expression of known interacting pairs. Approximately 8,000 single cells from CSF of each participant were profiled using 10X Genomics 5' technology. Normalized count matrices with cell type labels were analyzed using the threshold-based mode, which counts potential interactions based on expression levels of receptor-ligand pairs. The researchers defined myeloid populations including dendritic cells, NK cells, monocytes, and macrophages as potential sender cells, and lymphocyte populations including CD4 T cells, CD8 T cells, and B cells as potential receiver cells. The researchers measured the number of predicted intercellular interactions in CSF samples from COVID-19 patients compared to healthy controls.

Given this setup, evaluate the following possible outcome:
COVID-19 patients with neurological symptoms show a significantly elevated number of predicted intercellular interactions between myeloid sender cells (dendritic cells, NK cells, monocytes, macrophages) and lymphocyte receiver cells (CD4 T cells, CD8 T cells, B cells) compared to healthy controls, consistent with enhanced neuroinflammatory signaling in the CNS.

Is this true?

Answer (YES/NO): YES